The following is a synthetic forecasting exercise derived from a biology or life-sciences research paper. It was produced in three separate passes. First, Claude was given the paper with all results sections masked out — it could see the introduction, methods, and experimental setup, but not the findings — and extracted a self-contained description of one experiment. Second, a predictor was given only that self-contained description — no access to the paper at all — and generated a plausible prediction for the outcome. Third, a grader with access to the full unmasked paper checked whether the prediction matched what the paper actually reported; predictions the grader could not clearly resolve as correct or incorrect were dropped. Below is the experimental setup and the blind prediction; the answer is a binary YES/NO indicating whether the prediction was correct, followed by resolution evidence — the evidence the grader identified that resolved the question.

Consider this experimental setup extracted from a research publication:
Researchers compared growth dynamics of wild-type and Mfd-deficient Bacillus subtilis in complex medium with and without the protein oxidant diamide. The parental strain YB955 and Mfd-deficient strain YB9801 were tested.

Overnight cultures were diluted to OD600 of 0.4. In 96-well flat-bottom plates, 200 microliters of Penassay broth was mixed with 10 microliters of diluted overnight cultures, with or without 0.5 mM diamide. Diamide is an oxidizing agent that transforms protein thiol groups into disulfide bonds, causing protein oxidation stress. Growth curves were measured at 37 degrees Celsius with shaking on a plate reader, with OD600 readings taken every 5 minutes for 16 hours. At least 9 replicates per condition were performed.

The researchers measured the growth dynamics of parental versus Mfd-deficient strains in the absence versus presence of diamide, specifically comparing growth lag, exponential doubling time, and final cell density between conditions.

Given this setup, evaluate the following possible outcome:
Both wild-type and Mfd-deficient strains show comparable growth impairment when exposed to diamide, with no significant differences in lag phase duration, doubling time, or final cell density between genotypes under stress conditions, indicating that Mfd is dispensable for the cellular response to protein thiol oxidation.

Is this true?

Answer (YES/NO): NO